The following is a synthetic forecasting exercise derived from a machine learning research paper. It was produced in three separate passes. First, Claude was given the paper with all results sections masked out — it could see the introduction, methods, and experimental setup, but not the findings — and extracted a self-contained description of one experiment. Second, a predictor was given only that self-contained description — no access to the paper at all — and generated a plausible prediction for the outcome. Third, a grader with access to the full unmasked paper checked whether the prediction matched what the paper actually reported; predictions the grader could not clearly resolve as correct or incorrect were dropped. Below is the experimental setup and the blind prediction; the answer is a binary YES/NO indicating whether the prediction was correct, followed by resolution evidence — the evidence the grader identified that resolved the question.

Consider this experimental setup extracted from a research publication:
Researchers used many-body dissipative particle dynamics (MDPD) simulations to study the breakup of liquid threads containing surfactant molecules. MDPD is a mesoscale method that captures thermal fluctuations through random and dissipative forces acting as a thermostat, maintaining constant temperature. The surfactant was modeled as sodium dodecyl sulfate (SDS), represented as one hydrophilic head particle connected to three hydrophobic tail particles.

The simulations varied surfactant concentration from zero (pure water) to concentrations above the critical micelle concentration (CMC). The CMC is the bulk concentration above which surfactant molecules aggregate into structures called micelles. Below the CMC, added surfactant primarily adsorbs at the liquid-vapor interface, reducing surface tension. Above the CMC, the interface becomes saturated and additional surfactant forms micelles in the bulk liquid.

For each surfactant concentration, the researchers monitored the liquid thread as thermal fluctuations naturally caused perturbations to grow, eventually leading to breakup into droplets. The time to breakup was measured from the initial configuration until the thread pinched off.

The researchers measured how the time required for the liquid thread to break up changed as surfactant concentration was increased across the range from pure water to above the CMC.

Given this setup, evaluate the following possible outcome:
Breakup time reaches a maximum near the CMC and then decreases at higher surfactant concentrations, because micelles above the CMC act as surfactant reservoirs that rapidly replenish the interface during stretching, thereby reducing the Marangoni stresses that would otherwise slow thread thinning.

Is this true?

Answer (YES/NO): NO